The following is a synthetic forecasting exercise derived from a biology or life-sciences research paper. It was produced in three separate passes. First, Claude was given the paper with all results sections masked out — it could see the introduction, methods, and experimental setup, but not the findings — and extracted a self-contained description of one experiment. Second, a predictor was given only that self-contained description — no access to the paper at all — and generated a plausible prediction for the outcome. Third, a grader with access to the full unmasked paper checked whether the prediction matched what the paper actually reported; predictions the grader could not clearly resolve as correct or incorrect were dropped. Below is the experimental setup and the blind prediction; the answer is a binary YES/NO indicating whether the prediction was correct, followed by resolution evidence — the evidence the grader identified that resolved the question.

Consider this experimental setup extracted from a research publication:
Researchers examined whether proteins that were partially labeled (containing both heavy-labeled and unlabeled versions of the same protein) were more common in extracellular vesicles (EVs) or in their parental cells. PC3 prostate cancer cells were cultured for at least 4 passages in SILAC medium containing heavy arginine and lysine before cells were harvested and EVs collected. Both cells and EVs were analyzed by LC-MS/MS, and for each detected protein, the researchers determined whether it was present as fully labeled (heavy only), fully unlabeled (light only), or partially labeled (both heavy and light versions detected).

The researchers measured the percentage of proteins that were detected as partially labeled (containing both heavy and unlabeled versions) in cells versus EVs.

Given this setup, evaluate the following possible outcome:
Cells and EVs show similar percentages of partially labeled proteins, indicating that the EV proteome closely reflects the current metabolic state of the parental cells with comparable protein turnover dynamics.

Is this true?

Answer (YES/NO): NO